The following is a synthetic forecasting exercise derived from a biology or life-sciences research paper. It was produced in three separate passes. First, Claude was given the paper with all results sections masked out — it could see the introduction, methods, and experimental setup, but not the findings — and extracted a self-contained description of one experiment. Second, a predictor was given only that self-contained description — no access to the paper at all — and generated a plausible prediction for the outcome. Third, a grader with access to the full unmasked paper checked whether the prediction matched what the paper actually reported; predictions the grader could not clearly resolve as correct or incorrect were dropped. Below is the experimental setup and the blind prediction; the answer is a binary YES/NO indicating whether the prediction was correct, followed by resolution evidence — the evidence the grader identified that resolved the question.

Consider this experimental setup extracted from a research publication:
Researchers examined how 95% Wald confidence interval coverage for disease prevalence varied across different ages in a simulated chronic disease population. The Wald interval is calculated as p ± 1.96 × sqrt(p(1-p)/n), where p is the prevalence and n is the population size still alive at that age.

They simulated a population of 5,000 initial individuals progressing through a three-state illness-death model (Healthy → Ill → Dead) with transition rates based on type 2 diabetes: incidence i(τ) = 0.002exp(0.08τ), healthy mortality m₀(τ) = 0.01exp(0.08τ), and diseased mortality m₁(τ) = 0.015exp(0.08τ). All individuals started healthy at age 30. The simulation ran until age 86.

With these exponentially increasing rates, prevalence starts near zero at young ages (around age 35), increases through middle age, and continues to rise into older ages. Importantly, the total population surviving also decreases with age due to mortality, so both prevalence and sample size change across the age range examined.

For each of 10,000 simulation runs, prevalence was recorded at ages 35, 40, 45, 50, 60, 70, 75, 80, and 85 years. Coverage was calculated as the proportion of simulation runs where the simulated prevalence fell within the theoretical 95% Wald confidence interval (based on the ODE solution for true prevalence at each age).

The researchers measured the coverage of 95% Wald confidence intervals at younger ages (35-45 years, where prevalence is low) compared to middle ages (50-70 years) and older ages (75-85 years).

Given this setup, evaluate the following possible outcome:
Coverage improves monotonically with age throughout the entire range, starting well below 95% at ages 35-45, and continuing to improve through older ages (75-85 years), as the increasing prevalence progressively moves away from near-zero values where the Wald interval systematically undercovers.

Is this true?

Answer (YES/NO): NO